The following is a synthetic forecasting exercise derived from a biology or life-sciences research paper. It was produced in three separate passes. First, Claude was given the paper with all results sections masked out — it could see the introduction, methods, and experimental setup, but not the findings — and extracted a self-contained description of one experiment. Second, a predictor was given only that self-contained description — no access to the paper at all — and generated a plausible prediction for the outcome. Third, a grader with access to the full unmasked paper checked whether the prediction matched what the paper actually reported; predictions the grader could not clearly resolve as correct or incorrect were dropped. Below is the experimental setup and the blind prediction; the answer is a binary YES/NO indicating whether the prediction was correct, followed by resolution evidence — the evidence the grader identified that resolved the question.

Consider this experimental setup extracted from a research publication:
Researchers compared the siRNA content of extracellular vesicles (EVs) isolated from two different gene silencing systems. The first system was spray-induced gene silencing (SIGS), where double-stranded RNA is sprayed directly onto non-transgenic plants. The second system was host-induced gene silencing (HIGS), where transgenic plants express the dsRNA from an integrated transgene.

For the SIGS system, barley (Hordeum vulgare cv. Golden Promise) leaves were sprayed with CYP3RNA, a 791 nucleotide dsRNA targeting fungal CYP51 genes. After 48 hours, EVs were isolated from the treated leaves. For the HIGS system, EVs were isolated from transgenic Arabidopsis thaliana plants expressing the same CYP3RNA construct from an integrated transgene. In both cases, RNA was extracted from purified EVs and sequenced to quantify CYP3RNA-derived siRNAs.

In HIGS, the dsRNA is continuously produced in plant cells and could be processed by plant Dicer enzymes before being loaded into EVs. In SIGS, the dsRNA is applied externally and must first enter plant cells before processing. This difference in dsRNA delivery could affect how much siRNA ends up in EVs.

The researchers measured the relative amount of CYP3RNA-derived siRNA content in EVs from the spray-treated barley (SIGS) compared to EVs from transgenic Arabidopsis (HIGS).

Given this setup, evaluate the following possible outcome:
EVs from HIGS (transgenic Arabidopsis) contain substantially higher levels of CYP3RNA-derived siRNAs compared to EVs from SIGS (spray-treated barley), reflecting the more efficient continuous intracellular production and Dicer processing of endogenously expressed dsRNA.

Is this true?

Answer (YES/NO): YES